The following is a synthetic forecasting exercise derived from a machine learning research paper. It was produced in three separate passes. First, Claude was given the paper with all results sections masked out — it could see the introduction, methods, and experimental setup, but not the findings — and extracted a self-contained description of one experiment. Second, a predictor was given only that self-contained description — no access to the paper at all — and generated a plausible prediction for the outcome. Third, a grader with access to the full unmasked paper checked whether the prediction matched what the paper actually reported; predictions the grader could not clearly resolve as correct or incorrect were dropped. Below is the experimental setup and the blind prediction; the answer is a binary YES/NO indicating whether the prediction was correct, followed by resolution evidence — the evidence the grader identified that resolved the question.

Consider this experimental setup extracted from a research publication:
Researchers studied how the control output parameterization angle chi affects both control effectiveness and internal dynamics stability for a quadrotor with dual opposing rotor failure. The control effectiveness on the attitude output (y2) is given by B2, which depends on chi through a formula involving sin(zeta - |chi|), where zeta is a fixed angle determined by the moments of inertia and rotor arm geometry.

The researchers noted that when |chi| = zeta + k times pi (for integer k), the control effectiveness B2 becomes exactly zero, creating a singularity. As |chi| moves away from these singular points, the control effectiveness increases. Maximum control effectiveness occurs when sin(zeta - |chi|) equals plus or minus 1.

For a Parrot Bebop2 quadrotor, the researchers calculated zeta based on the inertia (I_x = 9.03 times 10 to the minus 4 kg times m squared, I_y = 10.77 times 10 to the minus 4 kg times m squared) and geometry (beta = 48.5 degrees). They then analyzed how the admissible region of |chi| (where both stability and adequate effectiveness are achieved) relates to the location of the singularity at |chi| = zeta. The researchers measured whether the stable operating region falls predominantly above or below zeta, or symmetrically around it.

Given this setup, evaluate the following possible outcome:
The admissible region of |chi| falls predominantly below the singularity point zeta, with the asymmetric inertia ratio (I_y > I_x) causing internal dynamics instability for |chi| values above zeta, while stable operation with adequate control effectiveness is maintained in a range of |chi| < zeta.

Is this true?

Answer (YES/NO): NO